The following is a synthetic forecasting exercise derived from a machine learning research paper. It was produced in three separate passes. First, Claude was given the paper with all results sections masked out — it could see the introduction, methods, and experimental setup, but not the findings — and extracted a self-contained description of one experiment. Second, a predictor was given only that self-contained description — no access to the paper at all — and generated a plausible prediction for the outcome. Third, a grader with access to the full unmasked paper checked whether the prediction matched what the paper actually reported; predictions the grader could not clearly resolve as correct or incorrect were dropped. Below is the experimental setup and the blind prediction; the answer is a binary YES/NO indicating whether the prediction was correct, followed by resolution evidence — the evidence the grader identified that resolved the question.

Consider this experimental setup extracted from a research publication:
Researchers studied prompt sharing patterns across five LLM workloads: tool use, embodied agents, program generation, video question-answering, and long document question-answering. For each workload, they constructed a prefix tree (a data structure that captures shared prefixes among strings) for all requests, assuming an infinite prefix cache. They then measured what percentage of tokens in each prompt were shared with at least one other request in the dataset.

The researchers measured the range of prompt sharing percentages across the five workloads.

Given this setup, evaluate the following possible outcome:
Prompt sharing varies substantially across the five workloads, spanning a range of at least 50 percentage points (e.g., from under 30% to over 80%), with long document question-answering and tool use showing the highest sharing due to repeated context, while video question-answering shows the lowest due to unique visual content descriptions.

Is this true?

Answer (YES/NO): NO